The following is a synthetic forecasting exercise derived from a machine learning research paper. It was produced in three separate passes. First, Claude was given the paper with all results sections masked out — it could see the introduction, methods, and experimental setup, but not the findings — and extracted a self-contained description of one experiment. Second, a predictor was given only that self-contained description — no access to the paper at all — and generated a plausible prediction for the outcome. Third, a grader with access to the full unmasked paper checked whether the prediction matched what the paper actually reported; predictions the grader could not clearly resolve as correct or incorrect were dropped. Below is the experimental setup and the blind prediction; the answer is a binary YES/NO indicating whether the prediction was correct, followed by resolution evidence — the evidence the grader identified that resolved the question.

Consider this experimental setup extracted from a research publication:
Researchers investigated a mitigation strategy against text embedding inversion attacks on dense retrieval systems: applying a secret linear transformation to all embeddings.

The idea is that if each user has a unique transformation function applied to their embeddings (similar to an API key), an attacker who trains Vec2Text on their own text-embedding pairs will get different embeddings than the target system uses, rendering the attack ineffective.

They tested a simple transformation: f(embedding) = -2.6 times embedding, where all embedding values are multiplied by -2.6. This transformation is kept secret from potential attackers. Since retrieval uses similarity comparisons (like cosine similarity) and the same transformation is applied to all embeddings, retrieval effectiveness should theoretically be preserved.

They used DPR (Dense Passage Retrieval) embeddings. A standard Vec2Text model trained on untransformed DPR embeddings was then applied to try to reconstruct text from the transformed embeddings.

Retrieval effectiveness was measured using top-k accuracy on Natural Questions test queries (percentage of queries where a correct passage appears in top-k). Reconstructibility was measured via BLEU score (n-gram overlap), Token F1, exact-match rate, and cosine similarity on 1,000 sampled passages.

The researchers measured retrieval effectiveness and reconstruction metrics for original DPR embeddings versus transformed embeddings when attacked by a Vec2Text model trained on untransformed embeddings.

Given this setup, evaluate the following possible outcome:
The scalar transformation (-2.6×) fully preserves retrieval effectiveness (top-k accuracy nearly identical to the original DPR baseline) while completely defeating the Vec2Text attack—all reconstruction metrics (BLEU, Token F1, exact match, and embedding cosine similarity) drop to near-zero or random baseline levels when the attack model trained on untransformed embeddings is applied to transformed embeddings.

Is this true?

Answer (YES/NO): NO